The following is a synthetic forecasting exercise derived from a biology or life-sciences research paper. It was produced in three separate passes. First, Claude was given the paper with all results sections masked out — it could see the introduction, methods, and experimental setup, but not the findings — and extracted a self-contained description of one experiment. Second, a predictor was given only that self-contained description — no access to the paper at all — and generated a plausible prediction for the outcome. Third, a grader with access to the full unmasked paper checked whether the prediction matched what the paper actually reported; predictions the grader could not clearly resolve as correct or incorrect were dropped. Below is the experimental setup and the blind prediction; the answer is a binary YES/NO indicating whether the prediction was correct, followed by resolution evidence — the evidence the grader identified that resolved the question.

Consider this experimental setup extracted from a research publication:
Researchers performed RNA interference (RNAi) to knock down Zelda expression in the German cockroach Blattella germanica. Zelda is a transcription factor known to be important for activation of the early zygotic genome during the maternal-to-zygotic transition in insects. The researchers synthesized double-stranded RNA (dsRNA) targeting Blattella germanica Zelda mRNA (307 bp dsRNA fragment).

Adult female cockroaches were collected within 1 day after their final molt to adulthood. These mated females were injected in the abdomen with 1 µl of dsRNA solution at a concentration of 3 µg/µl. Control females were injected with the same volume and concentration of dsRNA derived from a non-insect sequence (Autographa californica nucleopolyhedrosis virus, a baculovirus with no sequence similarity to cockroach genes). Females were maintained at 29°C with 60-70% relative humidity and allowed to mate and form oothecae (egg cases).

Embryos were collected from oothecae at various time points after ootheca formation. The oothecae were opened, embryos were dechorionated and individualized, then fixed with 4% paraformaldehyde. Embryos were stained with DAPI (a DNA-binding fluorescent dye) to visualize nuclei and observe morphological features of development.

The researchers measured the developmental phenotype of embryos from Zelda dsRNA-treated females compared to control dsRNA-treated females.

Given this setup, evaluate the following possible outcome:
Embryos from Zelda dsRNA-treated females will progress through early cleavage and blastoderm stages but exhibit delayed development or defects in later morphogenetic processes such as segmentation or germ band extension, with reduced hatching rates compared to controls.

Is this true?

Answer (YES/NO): NO